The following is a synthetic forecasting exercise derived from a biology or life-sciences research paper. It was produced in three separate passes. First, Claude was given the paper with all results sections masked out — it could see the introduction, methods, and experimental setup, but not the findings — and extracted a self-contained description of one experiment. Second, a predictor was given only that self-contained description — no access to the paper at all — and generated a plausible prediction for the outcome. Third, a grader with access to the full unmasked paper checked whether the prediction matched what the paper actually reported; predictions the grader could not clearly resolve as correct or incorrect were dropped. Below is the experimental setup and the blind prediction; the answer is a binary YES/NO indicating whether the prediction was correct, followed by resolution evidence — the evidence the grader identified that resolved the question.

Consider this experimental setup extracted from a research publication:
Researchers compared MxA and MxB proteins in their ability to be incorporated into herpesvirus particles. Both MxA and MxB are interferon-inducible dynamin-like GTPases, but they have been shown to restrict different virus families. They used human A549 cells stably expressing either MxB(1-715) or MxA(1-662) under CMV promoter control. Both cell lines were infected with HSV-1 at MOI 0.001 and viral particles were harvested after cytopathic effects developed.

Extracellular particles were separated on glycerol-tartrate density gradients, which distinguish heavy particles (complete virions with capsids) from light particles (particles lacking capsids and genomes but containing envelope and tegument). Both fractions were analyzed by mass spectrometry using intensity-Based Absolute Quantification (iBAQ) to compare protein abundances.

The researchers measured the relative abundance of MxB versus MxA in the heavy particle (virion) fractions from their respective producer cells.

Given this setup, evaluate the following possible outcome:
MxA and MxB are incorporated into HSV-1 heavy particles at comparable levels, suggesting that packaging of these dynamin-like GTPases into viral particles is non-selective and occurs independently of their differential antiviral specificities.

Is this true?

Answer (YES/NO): NO